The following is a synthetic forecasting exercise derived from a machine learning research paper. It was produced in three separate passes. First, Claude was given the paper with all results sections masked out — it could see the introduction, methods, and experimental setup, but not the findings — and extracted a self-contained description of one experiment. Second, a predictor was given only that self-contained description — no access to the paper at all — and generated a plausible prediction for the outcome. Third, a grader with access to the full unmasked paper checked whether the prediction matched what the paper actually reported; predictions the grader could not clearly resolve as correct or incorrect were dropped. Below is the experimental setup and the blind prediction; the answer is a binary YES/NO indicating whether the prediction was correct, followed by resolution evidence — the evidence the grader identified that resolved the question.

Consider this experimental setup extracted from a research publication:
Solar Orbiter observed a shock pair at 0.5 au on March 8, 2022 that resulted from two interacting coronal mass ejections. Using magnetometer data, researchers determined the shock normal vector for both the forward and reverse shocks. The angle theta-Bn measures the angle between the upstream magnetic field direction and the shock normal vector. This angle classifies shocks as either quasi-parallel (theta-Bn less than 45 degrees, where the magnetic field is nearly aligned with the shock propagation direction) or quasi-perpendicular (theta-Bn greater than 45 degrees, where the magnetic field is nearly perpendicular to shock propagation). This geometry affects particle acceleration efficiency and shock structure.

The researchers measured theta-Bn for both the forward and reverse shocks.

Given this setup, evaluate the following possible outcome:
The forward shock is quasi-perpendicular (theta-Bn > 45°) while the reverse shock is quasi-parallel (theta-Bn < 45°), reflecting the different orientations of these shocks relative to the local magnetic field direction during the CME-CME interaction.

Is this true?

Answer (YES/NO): NO